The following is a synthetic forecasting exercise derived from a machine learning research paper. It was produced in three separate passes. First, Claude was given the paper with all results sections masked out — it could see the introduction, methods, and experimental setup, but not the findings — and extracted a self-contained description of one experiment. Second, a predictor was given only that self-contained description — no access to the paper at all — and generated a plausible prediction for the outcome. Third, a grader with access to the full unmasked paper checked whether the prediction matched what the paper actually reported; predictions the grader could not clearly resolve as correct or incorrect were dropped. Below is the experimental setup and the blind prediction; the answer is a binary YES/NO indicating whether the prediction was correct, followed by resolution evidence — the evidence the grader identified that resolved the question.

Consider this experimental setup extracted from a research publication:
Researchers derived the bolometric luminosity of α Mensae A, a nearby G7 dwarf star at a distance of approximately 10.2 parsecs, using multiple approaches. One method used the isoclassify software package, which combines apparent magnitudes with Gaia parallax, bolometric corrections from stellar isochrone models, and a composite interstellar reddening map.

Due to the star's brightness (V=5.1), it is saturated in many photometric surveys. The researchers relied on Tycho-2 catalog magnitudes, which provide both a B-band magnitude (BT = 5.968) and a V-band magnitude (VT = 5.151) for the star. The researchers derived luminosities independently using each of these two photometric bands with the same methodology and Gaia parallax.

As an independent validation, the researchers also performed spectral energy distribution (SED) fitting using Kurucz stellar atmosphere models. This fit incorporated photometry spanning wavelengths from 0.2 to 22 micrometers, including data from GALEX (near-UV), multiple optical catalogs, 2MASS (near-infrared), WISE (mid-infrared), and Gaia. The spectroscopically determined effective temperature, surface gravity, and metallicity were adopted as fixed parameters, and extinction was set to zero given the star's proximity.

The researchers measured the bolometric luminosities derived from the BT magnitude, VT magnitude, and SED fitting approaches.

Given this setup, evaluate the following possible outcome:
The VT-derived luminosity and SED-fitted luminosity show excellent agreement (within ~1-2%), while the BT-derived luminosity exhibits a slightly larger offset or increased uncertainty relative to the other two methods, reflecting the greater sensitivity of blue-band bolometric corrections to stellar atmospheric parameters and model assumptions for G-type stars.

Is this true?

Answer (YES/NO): YES